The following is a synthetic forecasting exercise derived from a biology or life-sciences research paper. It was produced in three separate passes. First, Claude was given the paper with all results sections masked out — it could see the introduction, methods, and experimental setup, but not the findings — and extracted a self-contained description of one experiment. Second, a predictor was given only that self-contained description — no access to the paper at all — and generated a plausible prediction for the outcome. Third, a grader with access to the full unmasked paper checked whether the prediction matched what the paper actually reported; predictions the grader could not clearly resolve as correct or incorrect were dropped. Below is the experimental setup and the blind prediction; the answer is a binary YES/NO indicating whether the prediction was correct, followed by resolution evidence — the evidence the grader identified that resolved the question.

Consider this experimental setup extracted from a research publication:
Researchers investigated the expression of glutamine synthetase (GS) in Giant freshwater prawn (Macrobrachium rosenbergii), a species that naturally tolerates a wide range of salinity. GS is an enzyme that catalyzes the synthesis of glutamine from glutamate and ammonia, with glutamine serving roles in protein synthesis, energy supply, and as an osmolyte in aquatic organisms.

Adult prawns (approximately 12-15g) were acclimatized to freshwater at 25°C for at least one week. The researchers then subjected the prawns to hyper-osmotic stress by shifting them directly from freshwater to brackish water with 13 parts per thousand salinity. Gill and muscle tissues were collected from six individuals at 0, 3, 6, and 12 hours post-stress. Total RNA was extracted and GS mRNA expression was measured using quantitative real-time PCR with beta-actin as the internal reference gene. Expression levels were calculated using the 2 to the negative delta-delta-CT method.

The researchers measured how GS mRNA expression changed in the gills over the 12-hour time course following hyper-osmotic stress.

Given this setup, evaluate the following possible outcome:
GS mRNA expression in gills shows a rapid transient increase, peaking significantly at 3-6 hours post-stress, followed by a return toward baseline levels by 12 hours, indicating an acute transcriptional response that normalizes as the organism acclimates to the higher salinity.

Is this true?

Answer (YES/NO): NO